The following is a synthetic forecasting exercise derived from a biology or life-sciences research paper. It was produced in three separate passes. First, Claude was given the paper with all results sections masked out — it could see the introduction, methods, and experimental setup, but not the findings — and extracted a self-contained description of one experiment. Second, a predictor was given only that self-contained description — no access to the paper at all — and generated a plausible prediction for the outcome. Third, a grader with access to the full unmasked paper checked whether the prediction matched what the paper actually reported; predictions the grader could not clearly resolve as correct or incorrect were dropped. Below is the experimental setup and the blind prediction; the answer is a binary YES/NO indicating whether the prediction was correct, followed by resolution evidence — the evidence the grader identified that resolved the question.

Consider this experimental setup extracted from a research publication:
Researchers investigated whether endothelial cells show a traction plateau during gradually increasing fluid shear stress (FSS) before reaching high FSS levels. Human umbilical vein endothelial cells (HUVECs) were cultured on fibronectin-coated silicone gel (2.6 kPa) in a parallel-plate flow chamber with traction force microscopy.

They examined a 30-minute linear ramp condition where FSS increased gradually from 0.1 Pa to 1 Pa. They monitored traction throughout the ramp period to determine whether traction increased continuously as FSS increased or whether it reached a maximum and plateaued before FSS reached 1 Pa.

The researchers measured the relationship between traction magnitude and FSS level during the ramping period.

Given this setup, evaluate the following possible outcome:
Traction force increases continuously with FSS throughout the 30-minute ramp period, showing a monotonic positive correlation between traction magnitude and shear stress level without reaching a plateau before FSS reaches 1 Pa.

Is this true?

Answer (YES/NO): NO